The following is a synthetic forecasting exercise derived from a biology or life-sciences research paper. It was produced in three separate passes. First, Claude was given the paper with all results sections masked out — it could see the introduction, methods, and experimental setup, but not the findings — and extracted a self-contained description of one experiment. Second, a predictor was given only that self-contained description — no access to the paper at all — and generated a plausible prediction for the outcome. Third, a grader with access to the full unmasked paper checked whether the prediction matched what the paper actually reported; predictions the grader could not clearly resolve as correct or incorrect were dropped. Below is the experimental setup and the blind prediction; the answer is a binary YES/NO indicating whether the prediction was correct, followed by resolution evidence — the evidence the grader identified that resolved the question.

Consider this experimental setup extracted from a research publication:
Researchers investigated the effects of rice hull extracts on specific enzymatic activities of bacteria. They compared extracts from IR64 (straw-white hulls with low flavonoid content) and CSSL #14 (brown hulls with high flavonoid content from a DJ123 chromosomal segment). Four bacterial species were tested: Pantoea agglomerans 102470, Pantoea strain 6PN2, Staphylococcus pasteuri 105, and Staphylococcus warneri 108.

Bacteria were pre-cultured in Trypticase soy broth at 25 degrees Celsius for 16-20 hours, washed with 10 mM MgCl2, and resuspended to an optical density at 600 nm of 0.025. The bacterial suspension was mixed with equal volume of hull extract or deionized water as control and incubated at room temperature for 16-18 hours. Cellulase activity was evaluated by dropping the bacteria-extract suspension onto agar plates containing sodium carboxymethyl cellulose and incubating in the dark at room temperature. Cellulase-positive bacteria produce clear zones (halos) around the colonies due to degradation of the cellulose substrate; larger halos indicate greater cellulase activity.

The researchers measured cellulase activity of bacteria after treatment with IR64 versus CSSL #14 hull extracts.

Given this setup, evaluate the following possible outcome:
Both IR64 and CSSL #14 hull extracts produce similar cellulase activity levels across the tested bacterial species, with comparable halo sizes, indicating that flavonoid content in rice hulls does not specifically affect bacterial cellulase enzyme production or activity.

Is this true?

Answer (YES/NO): YES